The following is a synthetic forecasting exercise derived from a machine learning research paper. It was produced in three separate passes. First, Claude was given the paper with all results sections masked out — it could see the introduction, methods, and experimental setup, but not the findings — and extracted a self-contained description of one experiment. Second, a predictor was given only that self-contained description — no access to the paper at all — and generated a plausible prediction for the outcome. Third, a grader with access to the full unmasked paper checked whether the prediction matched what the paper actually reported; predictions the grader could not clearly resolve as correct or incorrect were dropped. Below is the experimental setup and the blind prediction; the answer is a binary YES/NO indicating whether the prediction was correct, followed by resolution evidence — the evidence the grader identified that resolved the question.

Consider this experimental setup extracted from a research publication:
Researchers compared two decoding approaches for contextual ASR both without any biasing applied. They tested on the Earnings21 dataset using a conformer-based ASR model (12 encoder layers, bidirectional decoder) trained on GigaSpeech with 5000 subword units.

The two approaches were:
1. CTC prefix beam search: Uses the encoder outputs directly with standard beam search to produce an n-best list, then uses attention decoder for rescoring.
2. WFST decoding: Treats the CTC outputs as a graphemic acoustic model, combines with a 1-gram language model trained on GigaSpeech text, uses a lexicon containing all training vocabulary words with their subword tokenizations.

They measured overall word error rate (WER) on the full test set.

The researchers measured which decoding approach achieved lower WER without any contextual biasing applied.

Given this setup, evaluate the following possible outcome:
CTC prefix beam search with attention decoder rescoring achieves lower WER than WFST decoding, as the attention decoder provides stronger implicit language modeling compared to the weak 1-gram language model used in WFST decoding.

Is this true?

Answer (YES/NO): NO